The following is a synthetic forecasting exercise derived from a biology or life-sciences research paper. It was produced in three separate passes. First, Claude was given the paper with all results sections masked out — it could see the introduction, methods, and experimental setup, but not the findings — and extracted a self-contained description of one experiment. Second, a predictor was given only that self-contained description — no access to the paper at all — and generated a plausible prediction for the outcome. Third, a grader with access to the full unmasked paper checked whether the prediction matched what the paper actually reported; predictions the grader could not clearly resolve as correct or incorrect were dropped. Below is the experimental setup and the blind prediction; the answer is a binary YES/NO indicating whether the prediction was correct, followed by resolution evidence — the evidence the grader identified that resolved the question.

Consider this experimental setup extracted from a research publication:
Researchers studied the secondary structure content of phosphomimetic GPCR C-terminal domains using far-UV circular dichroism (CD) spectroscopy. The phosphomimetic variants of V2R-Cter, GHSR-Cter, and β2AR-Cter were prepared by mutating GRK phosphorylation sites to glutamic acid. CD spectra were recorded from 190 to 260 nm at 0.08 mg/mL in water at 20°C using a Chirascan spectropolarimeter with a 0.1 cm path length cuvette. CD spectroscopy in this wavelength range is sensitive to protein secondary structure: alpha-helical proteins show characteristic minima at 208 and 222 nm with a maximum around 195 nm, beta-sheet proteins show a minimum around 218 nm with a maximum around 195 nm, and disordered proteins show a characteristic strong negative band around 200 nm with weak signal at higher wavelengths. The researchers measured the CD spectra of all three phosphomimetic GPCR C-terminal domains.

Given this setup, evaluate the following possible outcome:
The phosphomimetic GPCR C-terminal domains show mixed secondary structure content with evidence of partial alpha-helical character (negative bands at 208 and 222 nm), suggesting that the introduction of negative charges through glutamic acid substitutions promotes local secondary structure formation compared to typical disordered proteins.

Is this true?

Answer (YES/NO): NO